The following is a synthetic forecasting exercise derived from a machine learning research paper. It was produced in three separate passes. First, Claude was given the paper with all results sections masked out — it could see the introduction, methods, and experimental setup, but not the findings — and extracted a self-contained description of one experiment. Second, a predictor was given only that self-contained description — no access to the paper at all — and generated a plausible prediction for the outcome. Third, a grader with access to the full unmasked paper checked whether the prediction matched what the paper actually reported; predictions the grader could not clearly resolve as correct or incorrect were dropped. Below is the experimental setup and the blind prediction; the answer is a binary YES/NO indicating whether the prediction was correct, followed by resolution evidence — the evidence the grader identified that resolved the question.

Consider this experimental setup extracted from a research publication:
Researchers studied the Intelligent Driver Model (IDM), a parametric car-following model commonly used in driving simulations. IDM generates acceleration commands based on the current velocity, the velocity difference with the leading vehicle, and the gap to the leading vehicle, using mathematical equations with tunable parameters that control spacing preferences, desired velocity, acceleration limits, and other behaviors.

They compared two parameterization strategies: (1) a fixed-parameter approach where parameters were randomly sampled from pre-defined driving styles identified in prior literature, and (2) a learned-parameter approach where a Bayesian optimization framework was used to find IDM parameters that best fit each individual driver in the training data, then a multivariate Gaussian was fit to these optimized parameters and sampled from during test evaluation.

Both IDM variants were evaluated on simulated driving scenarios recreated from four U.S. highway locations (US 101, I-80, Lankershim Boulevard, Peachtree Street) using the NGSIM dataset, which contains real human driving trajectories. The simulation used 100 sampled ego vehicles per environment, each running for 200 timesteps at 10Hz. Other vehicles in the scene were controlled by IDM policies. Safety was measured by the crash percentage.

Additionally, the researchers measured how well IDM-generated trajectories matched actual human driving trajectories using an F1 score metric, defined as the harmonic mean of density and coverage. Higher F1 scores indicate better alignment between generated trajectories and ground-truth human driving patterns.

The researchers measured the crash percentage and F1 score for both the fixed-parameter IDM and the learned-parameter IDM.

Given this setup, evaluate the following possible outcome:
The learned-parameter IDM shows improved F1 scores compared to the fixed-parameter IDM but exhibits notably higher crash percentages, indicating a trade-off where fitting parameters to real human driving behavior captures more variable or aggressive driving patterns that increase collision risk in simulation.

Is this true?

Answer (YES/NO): NO